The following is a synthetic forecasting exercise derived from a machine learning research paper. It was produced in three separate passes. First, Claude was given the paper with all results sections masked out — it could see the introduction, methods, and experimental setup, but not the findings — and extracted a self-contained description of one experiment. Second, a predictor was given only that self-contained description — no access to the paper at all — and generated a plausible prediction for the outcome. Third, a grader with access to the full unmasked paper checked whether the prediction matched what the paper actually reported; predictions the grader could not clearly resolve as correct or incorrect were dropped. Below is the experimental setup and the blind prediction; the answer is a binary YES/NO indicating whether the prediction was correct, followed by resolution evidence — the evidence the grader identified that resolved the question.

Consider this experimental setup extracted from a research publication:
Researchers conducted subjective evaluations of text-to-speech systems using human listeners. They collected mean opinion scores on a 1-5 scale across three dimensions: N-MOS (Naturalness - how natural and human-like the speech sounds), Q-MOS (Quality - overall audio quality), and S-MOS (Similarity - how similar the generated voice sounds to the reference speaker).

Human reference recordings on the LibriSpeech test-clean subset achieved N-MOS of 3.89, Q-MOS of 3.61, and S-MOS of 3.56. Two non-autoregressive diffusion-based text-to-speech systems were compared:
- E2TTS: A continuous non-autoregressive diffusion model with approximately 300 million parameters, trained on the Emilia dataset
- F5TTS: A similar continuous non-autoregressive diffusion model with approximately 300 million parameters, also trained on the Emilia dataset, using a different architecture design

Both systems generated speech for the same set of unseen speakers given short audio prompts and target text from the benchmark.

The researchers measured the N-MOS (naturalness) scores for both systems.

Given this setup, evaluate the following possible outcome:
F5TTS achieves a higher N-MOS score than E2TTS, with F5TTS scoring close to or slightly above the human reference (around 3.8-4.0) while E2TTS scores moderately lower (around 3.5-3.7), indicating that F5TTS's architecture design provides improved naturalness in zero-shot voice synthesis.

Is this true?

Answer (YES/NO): NO